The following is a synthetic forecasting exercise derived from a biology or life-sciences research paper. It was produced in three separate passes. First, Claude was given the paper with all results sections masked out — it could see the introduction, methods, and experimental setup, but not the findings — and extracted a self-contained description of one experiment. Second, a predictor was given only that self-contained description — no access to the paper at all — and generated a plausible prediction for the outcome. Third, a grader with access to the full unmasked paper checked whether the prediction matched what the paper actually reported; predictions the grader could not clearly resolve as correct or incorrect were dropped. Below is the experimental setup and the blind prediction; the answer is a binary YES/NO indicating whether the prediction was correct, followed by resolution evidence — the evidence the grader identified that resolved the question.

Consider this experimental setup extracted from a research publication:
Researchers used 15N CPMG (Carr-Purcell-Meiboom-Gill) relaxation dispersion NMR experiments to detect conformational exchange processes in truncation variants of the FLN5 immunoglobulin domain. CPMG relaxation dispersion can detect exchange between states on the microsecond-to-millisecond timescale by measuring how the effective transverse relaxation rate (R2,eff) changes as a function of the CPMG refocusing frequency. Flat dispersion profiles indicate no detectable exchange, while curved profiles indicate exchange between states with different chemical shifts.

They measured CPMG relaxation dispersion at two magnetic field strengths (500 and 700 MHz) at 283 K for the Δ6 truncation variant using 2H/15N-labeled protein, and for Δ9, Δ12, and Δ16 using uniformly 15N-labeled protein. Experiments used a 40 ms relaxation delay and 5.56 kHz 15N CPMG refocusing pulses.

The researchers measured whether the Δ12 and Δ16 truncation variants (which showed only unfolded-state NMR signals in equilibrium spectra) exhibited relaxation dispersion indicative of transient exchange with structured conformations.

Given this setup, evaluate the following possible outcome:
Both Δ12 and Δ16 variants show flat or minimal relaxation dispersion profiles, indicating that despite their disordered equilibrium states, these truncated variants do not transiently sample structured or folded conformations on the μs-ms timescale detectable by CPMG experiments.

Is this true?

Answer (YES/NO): NO